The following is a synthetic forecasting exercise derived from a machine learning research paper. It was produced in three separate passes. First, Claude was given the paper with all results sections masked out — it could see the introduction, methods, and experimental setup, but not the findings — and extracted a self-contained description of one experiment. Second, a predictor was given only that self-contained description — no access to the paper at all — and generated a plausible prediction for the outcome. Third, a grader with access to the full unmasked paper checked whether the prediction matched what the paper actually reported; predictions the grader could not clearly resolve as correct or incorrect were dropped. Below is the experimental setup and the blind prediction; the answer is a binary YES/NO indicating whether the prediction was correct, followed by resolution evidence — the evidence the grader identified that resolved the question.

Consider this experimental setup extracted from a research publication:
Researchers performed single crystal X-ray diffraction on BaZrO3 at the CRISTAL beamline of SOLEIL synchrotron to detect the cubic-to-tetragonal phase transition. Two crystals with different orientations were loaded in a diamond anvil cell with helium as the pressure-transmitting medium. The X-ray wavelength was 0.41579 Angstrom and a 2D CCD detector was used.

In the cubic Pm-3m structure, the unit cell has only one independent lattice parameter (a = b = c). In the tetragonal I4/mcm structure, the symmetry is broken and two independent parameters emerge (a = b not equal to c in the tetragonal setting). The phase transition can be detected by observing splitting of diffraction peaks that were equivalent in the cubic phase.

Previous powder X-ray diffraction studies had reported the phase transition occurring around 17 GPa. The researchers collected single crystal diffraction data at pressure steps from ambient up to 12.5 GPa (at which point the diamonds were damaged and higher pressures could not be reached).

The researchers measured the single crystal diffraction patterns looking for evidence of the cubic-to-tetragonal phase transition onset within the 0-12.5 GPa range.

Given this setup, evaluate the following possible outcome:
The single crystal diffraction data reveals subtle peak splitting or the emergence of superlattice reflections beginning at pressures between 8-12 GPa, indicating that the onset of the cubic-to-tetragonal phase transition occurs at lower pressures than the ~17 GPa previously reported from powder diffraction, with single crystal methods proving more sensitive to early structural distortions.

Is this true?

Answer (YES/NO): YES